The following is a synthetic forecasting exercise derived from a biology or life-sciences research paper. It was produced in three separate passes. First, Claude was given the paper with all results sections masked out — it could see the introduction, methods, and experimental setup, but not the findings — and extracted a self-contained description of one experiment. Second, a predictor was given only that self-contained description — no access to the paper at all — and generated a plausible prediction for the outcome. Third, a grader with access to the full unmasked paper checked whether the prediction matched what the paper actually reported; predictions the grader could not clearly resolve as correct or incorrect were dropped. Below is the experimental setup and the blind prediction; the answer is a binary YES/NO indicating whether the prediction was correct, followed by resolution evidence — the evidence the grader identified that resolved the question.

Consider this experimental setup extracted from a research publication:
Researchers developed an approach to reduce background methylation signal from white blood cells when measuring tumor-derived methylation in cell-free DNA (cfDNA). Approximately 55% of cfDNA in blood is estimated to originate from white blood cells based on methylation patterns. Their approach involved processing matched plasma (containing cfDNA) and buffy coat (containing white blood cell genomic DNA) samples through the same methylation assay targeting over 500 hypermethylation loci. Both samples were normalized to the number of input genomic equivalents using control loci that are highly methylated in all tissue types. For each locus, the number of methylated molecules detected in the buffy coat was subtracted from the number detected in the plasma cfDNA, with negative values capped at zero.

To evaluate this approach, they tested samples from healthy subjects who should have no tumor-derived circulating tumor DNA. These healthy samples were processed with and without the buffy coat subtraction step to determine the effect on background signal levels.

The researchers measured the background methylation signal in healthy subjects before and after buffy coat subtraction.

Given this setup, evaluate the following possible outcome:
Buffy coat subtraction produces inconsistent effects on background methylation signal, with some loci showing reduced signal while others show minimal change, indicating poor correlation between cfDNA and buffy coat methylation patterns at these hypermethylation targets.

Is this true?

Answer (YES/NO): NO